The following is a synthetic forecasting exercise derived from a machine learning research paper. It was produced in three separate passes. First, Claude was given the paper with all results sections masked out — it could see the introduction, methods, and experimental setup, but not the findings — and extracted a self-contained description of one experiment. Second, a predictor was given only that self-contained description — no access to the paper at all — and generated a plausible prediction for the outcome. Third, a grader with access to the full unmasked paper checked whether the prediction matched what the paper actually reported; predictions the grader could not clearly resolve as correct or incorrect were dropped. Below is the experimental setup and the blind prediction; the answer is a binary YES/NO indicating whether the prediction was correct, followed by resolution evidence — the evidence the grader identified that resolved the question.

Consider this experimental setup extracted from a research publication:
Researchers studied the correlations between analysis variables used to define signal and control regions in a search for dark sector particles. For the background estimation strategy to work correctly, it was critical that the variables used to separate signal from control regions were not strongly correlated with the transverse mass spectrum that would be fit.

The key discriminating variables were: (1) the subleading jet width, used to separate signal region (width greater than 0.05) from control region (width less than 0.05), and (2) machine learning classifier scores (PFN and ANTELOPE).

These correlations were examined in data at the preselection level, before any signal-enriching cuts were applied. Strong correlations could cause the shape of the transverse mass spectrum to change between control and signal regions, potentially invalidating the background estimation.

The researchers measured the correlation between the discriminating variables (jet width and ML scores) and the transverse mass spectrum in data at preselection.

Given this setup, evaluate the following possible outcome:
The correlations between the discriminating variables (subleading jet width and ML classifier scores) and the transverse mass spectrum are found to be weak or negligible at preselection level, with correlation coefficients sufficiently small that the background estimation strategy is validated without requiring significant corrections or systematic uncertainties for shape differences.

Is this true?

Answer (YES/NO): YES